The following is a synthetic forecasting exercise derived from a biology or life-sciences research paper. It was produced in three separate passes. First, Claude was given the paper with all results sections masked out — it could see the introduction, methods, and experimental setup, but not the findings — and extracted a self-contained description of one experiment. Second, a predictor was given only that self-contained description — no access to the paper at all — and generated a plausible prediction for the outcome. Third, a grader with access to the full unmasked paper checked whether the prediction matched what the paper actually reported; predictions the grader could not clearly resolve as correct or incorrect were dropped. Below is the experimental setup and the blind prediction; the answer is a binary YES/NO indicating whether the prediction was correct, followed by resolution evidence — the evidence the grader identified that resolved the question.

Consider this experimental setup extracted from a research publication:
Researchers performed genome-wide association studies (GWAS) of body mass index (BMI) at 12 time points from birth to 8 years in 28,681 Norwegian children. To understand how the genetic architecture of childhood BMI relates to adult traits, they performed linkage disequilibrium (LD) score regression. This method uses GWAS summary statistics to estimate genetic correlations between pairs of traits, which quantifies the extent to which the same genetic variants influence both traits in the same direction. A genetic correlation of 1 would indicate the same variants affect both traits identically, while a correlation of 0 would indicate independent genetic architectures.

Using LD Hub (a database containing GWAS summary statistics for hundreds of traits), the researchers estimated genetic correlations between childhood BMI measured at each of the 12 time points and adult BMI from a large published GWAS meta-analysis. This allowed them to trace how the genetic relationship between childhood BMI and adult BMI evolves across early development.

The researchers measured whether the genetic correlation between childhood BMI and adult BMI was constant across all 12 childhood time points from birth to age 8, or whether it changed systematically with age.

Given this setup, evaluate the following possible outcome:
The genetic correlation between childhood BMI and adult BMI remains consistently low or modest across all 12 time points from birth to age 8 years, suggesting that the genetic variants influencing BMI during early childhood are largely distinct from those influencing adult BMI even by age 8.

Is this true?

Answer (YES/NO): NO